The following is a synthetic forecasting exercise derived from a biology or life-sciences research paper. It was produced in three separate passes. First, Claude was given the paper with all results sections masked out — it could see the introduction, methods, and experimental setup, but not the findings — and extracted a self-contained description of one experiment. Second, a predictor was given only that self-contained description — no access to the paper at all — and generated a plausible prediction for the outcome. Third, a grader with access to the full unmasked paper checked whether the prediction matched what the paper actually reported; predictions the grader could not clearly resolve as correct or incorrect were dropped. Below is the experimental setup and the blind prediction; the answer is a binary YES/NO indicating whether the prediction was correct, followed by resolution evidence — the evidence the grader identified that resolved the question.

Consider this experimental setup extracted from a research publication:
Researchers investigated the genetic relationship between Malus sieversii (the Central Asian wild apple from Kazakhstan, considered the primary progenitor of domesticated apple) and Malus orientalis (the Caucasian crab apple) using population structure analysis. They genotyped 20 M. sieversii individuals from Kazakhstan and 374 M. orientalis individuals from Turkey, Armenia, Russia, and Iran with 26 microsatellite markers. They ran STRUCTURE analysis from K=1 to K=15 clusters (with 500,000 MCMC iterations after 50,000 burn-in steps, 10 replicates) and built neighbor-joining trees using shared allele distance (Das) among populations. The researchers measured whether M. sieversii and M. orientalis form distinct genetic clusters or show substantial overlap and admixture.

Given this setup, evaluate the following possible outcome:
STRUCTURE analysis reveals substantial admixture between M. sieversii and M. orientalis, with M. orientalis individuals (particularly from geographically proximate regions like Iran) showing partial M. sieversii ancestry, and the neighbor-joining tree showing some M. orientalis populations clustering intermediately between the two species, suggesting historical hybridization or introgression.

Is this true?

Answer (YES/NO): NO